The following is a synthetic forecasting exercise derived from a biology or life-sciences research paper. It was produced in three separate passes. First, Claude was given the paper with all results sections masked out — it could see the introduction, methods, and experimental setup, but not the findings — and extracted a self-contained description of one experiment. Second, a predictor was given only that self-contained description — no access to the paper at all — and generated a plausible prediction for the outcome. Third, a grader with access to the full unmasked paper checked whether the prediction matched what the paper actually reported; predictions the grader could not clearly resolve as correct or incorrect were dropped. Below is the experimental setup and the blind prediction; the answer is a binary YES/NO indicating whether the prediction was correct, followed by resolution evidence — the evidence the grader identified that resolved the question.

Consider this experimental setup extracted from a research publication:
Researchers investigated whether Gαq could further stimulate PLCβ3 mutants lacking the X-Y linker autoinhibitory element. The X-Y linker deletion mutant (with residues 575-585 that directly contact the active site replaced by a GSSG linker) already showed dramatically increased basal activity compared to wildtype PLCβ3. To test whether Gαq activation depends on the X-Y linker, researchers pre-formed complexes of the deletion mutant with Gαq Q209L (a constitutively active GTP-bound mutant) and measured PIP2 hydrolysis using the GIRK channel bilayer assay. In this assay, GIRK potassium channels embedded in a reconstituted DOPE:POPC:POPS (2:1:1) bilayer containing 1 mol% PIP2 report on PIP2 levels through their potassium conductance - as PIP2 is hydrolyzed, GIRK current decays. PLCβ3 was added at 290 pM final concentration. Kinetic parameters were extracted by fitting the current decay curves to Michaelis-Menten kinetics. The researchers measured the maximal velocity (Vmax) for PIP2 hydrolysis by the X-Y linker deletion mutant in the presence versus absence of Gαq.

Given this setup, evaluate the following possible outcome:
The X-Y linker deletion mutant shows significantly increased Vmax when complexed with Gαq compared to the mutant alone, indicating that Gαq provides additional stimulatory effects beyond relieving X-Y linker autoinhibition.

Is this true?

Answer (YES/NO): NO